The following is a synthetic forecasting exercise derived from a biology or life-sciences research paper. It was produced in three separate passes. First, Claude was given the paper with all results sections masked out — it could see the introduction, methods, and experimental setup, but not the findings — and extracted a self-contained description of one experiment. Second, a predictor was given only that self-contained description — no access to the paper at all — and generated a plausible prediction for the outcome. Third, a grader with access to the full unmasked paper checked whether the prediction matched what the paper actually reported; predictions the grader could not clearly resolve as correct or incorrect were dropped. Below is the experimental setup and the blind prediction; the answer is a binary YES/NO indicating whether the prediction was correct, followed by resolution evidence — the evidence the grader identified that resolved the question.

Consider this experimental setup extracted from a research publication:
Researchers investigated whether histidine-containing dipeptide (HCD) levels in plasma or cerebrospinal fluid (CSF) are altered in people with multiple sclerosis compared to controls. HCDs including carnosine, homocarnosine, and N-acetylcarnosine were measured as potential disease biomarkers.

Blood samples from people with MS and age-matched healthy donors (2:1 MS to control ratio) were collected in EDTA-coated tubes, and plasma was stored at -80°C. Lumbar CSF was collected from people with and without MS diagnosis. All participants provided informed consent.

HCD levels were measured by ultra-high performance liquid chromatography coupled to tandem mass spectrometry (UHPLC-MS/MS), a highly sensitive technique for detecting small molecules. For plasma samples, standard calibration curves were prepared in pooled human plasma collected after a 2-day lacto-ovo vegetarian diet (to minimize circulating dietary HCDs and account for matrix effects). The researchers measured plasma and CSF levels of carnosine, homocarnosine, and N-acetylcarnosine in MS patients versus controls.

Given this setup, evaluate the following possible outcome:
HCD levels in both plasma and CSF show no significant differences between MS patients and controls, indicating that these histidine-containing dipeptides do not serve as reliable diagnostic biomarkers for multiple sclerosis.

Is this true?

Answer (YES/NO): NO